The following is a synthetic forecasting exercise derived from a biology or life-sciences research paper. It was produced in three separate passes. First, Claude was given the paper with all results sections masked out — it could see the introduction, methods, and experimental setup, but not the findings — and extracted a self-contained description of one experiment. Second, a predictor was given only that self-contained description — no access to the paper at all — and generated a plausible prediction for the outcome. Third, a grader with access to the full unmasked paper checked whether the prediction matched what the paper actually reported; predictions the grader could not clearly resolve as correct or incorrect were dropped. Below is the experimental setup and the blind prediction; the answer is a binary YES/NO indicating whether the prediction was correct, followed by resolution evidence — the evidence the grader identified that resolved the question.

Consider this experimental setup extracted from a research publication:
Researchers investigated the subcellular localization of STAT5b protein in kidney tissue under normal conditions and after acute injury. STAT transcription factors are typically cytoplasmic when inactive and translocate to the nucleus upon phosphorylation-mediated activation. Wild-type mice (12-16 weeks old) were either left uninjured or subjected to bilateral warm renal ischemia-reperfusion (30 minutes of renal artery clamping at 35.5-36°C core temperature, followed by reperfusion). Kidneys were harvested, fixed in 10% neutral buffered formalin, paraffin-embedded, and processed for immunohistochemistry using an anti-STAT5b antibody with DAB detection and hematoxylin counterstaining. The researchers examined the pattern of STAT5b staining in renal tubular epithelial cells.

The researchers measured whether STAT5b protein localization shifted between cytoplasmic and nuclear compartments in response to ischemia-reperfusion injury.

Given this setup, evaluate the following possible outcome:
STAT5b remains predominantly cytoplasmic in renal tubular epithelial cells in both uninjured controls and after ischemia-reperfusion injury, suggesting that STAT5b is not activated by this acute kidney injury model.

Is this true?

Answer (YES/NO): NO